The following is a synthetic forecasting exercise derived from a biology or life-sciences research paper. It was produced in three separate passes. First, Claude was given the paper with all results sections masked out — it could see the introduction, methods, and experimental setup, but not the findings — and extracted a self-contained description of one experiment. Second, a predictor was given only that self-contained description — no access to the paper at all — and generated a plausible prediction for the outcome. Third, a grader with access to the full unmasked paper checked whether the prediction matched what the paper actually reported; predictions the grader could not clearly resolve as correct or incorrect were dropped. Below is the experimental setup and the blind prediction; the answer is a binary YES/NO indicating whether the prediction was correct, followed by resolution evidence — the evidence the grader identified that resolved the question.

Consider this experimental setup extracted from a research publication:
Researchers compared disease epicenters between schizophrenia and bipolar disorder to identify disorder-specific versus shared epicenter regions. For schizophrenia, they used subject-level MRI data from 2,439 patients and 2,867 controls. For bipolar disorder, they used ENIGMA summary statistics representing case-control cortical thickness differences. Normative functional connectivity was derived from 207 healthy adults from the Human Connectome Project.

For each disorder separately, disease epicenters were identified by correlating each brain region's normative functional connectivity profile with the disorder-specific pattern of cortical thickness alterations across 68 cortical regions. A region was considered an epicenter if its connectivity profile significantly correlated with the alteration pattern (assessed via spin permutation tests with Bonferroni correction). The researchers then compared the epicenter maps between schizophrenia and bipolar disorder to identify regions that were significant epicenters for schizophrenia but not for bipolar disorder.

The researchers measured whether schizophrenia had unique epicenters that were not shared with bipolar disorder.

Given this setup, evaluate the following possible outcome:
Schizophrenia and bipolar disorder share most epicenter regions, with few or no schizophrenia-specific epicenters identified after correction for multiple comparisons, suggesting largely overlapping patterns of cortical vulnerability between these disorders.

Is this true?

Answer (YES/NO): NO